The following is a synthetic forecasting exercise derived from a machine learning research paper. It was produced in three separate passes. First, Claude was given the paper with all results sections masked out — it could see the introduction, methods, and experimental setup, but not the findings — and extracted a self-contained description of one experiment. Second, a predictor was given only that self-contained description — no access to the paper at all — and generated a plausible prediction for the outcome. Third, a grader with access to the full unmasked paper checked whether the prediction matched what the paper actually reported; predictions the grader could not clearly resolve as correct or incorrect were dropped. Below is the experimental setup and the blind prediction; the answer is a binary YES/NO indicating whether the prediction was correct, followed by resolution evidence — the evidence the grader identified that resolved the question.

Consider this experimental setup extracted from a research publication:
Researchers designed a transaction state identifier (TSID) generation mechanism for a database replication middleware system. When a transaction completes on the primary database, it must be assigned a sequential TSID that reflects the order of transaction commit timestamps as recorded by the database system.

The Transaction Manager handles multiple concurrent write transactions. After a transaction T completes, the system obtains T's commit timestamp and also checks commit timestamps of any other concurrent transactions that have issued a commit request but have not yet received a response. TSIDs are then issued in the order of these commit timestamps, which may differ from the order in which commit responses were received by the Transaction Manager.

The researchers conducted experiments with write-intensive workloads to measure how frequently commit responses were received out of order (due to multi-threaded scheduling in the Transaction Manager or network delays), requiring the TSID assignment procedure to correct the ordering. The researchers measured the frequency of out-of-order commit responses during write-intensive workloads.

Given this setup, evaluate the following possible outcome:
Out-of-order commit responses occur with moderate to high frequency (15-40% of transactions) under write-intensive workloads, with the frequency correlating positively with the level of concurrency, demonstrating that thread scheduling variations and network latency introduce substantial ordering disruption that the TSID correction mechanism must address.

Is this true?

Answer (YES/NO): NO